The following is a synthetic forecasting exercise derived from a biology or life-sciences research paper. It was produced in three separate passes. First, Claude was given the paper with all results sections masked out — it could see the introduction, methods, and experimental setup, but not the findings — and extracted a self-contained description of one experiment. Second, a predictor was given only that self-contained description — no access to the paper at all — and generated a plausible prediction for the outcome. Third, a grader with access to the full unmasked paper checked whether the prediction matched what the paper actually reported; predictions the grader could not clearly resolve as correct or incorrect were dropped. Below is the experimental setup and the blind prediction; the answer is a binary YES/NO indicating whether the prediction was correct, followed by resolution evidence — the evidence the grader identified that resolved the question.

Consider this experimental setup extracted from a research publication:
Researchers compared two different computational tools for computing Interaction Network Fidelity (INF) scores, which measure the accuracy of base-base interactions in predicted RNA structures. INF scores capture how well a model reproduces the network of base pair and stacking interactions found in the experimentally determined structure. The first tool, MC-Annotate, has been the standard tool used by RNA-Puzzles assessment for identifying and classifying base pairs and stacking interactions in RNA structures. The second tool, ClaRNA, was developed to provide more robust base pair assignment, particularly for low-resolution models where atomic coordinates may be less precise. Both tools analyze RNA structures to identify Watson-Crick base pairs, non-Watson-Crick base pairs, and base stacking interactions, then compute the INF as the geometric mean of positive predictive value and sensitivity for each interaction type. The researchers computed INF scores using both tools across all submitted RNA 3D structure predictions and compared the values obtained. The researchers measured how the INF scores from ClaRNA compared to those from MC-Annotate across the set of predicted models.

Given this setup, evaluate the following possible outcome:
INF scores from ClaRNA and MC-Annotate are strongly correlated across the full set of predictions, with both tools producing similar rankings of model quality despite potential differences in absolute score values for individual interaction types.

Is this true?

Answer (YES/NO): YES